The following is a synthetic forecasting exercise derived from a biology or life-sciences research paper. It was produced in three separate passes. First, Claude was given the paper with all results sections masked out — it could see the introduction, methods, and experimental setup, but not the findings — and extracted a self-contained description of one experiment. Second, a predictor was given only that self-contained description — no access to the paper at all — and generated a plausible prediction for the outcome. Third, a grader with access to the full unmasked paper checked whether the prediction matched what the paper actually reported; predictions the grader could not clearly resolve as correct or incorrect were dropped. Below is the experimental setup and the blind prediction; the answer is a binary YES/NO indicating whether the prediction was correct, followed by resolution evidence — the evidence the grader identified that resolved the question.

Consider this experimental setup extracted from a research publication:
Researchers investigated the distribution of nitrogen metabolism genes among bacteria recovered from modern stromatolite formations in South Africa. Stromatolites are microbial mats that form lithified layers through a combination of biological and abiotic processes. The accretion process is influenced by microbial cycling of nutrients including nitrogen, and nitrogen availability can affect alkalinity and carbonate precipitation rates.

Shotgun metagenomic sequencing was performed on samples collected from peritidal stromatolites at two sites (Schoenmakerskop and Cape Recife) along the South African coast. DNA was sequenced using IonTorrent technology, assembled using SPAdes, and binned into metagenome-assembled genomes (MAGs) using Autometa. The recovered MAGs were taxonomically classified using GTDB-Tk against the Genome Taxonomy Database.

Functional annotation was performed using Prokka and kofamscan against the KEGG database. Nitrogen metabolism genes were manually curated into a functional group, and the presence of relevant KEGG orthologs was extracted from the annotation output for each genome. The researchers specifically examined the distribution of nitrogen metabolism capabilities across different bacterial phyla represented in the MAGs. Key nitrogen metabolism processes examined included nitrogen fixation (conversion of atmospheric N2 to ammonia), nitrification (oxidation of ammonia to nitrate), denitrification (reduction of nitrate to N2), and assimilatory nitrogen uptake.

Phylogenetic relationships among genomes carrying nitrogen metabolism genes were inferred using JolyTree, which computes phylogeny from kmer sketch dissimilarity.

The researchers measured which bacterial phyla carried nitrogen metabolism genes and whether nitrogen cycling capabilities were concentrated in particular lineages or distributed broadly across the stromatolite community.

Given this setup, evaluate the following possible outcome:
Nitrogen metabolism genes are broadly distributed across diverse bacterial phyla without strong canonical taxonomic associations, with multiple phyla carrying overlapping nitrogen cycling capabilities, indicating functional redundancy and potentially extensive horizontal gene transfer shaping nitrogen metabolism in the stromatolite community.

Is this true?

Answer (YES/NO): NO